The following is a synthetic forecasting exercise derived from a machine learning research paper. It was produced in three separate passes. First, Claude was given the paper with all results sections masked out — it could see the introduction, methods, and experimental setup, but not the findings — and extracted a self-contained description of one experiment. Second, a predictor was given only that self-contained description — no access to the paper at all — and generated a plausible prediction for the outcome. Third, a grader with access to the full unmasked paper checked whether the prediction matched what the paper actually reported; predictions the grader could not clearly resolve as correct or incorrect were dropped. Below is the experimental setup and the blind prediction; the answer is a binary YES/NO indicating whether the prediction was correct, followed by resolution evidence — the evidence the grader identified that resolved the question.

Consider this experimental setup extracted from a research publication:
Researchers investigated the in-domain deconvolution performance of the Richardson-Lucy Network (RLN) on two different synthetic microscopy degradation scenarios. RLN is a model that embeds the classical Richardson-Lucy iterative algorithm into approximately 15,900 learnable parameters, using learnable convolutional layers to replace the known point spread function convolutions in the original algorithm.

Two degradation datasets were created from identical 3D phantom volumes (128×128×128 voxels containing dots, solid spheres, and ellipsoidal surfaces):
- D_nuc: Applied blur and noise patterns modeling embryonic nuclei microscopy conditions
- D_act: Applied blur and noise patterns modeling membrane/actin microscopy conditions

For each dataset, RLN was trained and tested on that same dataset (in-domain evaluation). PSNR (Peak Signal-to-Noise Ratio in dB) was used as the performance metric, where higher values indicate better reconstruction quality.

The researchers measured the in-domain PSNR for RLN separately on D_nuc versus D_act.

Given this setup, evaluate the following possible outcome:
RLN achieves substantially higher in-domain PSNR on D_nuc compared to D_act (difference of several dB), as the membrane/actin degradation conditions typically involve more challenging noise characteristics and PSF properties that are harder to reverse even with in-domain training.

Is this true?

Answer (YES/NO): NO